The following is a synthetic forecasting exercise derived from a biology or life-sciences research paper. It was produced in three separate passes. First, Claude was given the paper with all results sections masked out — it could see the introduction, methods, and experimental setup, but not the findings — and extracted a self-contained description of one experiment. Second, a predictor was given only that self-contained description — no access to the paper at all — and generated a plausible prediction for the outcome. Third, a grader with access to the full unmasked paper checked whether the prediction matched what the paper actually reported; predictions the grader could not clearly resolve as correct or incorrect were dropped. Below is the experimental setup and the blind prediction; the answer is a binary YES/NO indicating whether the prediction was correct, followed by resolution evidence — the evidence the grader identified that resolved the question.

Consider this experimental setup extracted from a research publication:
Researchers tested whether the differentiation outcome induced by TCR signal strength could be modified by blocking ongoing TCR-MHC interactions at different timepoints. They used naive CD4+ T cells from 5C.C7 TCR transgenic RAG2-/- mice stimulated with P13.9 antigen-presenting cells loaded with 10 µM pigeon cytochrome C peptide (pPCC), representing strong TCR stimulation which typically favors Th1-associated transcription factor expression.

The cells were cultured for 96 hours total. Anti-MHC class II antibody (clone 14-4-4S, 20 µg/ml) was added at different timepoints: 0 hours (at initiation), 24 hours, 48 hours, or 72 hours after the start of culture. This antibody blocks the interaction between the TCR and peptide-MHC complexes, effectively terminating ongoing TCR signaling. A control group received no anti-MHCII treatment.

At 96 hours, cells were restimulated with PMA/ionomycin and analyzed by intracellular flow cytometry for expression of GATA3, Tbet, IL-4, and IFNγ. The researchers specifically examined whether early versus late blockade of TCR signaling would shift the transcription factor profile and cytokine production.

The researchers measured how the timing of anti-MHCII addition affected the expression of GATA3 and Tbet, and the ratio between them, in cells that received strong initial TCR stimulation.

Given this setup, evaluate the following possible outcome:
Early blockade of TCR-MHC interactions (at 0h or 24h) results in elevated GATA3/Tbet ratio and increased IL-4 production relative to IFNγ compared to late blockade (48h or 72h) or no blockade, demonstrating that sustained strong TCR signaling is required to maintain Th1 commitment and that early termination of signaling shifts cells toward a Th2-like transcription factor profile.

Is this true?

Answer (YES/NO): NO